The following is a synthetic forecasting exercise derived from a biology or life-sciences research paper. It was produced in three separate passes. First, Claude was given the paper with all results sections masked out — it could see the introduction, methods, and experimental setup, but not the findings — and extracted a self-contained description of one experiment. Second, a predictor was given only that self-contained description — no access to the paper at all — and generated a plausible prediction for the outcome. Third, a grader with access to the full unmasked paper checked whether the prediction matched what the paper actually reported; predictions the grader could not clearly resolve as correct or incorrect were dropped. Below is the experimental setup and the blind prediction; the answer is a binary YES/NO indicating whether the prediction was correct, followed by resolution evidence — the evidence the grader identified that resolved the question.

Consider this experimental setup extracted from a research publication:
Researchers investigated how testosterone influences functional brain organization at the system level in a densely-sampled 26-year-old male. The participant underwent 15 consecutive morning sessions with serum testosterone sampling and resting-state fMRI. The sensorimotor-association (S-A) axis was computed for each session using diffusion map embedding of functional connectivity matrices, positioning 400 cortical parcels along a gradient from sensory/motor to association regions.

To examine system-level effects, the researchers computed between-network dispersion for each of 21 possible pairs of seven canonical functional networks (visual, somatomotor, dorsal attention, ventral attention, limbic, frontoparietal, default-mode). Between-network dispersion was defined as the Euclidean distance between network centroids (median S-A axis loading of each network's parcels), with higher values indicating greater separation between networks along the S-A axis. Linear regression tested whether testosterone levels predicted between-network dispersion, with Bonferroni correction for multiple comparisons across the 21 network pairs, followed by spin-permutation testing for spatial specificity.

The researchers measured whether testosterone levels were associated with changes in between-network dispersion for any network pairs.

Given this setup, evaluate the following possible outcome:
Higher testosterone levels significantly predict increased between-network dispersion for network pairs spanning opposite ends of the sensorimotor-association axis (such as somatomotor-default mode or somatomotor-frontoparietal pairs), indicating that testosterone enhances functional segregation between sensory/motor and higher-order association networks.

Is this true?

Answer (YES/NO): NO